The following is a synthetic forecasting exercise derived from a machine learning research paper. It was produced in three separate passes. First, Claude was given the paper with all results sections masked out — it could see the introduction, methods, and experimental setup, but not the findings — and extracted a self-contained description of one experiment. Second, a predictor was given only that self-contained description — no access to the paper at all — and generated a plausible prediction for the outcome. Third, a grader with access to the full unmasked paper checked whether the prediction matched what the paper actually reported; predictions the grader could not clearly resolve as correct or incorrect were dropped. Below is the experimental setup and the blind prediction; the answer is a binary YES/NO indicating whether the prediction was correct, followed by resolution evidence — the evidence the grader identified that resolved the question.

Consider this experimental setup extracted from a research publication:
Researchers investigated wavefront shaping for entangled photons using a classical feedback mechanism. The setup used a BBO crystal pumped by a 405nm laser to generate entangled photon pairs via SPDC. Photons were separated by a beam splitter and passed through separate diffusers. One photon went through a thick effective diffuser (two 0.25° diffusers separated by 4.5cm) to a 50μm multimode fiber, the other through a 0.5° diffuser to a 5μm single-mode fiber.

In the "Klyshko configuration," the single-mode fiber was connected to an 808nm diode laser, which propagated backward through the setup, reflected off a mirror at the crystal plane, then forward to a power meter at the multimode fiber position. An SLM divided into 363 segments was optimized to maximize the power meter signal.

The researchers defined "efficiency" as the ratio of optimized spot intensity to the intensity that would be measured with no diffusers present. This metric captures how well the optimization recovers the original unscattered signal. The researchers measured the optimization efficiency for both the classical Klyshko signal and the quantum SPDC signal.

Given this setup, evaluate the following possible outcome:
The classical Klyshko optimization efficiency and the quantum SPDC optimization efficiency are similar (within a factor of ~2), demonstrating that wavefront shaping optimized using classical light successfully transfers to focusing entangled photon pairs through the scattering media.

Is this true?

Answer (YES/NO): YES